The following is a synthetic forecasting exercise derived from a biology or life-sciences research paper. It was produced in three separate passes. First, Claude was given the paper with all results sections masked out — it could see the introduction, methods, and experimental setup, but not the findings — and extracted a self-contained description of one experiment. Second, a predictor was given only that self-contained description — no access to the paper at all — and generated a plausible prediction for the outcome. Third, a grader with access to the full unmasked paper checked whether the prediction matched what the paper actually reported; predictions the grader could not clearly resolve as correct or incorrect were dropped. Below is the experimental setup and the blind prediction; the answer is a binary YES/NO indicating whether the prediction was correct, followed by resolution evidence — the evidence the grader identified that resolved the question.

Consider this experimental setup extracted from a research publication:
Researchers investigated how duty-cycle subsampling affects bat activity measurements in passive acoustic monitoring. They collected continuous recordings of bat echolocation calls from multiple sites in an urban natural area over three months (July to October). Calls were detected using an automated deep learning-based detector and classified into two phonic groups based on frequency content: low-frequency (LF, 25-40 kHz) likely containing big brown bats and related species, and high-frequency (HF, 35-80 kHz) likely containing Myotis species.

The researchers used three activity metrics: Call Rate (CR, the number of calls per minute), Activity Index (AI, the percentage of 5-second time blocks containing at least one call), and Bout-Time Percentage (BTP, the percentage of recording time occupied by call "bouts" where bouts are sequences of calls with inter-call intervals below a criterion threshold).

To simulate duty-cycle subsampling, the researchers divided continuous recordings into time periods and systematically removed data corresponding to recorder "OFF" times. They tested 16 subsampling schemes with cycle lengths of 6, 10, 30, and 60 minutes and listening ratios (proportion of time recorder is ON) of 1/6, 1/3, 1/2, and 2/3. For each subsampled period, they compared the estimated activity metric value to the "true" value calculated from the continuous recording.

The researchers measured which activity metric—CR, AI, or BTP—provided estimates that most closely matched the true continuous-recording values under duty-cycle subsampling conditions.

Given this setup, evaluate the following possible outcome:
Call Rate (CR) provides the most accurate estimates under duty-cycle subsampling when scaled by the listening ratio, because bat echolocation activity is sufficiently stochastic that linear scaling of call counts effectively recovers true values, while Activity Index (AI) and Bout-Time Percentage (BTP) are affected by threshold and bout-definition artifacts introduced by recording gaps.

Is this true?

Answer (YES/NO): NO